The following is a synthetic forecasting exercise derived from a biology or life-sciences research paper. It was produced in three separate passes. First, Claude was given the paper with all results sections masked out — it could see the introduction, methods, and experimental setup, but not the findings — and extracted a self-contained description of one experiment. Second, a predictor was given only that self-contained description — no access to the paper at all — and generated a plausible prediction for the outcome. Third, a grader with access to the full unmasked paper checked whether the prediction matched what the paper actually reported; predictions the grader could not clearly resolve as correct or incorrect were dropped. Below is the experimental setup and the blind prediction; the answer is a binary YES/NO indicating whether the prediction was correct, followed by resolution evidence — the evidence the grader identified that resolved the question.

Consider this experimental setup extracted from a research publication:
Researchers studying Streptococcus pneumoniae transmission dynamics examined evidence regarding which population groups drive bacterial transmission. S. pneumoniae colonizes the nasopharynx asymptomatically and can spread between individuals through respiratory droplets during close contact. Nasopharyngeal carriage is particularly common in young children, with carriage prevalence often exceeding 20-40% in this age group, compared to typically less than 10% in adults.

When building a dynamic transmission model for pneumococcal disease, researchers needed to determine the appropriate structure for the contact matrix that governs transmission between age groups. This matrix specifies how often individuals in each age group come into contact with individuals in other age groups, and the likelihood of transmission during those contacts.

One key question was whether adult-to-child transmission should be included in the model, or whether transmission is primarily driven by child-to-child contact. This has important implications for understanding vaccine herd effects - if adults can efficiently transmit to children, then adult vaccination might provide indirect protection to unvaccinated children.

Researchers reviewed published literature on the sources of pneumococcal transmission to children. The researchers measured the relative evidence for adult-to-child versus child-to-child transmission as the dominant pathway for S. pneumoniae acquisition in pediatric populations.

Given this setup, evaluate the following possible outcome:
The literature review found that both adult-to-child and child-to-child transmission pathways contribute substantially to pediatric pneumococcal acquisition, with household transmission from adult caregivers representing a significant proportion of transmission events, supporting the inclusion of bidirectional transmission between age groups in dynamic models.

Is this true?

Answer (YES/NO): NO